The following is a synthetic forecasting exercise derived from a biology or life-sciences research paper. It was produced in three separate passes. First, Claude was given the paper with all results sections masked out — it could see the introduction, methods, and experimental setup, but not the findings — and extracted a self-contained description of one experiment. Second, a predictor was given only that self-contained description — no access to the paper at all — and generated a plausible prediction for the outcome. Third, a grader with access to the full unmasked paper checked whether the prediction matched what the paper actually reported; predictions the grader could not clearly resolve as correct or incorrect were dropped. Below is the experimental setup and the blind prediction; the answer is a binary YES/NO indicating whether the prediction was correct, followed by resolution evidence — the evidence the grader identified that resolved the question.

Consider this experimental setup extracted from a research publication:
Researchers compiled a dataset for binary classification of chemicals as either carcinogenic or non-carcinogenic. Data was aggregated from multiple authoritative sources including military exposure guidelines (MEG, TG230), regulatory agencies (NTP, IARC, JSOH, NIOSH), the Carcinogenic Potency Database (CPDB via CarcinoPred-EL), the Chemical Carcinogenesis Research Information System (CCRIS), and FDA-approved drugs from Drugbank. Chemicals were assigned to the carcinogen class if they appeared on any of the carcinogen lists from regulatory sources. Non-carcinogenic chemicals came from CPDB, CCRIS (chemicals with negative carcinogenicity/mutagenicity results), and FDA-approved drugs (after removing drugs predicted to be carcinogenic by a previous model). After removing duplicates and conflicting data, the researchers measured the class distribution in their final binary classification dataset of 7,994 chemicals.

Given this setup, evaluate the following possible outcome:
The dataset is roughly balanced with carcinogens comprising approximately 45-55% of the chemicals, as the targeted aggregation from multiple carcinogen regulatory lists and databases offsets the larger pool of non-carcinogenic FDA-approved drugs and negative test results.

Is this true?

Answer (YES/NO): NO